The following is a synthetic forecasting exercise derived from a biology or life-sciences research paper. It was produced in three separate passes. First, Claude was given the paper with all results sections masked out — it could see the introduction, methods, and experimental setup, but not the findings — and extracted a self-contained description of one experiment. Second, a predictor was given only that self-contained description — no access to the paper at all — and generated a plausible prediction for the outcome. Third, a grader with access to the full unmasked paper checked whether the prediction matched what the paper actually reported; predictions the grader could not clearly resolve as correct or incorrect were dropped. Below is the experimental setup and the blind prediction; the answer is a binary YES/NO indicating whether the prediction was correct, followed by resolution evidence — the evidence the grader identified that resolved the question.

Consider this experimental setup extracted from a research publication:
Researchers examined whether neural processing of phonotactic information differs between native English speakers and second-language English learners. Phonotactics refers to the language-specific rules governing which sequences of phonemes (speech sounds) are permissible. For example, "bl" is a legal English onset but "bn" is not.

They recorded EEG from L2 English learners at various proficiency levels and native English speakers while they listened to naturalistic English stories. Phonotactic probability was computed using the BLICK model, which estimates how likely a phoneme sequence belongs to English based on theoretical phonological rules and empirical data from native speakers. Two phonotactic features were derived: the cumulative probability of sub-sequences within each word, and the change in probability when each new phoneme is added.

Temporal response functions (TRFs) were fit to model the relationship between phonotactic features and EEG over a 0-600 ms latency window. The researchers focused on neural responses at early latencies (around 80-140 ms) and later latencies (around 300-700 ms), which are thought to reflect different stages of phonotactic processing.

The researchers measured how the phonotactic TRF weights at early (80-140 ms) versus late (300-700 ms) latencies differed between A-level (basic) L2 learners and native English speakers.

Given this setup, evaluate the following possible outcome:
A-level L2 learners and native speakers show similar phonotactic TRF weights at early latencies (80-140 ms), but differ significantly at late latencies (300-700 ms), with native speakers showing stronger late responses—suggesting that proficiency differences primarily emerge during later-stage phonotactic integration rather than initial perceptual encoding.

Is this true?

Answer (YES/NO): NO